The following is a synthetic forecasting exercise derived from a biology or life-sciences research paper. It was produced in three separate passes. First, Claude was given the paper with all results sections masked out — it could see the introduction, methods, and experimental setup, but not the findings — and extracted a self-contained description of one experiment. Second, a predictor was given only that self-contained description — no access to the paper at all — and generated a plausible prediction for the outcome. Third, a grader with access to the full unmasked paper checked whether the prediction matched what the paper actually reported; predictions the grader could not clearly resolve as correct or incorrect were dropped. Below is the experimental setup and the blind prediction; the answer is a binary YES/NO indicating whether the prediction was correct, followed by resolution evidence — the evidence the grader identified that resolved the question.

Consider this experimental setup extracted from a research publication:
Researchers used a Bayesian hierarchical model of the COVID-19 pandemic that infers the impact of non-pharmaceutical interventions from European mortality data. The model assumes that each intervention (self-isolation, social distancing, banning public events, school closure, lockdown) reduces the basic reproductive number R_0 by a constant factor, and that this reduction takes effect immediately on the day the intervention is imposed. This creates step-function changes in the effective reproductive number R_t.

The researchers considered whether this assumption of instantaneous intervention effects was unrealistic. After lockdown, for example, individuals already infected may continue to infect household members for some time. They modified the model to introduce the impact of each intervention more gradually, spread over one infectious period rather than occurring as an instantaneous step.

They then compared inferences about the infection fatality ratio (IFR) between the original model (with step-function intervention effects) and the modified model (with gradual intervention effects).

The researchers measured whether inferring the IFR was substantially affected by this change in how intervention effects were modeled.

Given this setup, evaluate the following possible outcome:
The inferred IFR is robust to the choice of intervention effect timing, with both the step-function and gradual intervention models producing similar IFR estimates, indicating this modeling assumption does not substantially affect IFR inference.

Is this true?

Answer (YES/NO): YES